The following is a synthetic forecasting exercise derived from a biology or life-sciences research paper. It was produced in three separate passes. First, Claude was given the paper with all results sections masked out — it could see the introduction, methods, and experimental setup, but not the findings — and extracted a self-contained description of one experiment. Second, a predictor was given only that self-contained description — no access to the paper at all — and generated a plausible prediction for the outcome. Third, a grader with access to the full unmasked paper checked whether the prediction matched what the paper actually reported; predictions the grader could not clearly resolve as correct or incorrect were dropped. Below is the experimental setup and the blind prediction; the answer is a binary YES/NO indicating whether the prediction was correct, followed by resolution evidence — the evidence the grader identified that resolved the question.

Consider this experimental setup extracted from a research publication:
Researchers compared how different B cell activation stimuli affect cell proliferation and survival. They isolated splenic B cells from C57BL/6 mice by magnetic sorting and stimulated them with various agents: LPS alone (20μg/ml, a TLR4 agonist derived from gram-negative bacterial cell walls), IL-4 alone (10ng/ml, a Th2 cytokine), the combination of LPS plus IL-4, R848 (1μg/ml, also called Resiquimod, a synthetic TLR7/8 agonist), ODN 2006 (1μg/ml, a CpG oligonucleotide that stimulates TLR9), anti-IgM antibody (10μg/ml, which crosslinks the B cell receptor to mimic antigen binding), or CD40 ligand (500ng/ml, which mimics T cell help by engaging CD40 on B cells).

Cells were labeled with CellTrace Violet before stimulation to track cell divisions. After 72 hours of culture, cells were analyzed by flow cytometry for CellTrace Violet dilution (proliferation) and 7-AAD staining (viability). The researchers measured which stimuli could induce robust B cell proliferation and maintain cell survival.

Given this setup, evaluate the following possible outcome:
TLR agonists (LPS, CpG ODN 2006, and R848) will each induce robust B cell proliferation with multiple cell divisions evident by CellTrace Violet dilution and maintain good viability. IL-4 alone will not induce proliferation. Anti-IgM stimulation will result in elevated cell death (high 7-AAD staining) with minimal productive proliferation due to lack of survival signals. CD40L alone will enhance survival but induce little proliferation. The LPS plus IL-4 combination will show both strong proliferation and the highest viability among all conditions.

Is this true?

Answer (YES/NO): NO